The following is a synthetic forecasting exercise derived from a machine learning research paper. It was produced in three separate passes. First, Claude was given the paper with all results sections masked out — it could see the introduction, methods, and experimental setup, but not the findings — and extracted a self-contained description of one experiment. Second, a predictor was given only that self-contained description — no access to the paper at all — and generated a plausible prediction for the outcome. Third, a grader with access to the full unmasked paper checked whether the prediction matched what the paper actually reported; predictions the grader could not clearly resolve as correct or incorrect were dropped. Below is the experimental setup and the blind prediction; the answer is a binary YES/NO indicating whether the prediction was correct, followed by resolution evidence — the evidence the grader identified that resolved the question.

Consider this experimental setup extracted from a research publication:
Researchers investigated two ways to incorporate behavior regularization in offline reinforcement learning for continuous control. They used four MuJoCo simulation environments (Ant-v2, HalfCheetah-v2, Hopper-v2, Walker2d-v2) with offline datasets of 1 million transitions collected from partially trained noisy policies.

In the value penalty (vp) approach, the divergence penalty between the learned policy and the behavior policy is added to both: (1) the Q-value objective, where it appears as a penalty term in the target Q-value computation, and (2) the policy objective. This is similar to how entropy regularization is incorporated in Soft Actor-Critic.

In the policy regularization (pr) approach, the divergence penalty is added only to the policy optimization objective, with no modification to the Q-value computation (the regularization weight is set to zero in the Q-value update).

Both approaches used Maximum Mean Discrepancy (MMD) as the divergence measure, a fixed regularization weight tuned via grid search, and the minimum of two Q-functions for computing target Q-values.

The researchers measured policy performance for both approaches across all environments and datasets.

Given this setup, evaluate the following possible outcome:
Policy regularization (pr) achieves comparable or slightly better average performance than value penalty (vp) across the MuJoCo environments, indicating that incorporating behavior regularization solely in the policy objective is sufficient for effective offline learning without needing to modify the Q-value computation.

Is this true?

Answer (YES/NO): NO